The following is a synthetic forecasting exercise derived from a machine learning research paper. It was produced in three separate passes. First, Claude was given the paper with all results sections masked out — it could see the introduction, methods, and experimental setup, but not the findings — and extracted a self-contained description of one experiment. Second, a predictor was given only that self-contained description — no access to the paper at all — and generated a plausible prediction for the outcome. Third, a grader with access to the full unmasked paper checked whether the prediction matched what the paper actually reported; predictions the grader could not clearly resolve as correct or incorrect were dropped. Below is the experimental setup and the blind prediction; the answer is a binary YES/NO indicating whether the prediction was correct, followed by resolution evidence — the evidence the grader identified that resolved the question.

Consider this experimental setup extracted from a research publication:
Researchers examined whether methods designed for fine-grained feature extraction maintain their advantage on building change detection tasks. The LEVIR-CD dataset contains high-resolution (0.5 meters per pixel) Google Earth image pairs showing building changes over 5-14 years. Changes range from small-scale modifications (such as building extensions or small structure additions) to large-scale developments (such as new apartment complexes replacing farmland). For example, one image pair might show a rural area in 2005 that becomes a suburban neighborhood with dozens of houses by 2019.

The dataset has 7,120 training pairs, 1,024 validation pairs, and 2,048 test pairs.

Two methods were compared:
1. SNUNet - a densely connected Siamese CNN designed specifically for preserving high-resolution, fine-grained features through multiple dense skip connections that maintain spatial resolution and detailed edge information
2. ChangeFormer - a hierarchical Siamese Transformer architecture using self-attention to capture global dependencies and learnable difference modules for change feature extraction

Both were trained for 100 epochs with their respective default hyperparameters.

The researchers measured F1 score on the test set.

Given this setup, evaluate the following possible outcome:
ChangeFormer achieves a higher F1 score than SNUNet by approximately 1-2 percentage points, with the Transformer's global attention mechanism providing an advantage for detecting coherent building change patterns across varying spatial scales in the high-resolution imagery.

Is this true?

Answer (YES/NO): NO